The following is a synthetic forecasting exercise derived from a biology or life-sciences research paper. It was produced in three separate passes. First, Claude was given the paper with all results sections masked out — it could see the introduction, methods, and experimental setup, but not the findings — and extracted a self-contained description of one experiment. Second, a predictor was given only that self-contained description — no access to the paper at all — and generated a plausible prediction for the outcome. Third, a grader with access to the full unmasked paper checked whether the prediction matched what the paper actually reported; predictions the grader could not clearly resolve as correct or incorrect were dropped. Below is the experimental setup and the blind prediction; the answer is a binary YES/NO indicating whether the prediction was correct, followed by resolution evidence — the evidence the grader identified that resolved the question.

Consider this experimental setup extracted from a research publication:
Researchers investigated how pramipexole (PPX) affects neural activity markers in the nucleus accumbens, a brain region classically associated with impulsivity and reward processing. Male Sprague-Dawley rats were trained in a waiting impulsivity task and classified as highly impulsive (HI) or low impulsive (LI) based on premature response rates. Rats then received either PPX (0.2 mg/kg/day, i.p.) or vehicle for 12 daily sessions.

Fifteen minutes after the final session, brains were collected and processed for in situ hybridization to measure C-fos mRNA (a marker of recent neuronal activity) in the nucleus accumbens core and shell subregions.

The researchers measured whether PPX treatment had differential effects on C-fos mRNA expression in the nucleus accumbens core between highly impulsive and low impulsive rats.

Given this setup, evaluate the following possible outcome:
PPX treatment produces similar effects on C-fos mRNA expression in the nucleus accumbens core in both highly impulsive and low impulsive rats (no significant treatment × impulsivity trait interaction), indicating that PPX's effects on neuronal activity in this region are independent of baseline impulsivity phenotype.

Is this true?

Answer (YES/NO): YES